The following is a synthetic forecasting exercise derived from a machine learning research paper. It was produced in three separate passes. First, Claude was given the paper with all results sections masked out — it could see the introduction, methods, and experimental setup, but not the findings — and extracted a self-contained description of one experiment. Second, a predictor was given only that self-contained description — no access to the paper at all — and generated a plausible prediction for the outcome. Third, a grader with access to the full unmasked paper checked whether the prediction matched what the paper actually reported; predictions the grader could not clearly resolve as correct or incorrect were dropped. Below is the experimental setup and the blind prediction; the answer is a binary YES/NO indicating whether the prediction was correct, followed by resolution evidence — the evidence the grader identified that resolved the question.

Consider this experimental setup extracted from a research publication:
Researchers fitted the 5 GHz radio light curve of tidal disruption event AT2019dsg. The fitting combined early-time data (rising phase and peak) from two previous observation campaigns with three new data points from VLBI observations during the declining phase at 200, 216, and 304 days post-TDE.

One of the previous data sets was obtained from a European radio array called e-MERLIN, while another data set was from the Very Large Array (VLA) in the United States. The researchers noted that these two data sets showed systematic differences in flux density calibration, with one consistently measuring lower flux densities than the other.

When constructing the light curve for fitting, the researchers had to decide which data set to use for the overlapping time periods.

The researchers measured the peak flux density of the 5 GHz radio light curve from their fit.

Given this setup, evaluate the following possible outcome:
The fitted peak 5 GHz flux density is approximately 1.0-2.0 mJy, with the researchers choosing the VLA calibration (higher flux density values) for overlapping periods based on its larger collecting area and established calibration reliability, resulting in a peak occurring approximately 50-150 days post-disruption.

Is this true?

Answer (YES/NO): NO